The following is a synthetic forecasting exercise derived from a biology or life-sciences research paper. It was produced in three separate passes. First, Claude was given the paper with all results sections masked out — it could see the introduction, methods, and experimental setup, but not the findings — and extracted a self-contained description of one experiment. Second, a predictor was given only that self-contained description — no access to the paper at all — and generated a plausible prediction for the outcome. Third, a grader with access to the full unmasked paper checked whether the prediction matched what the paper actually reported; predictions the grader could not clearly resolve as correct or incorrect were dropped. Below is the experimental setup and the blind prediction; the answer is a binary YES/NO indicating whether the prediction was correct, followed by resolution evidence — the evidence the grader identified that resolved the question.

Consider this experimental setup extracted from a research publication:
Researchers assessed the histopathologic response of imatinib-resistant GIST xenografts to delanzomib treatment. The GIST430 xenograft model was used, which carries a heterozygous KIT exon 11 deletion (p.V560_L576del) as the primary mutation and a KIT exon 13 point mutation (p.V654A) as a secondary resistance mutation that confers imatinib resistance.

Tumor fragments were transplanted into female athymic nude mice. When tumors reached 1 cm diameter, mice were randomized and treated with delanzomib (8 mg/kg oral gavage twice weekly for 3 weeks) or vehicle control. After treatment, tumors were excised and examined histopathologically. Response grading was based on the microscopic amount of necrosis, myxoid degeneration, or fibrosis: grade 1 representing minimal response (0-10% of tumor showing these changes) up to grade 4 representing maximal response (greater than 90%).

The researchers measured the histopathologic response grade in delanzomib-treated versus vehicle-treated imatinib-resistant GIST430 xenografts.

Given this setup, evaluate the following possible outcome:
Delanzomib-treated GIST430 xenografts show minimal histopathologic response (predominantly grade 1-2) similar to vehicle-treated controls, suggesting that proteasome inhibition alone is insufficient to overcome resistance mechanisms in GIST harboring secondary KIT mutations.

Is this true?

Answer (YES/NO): NO